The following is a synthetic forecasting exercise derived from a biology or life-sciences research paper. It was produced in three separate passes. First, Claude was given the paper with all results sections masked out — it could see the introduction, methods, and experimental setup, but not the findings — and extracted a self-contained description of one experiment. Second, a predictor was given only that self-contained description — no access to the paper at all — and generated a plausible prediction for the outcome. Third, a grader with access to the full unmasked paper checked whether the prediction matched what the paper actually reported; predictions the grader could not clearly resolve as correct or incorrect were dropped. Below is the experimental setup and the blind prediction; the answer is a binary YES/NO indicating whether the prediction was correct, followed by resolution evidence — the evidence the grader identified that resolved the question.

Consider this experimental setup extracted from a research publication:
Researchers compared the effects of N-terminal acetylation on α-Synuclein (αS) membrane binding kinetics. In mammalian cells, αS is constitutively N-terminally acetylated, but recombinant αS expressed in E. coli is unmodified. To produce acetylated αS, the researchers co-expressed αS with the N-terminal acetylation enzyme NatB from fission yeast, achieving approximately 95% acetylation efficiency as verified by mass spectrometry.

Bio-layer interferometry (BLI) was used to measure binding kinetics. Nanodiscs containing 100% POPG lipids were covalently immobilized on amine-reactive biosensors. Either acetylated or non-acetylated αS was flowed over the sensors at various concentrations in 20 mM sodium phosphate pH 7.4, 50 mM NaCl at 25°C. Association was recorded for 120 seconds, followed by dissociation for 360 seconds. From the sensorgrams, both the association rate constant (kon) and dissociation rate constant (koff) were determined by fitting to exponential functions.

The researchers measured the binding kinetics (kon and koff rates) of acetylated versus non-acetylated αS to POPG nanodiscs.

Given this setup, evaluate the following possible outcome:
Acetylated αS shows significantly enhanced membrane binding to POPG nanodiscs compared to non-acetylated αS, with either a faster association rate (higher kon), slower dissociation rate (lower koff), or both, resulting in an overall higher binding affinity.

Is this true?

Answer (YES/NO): NO